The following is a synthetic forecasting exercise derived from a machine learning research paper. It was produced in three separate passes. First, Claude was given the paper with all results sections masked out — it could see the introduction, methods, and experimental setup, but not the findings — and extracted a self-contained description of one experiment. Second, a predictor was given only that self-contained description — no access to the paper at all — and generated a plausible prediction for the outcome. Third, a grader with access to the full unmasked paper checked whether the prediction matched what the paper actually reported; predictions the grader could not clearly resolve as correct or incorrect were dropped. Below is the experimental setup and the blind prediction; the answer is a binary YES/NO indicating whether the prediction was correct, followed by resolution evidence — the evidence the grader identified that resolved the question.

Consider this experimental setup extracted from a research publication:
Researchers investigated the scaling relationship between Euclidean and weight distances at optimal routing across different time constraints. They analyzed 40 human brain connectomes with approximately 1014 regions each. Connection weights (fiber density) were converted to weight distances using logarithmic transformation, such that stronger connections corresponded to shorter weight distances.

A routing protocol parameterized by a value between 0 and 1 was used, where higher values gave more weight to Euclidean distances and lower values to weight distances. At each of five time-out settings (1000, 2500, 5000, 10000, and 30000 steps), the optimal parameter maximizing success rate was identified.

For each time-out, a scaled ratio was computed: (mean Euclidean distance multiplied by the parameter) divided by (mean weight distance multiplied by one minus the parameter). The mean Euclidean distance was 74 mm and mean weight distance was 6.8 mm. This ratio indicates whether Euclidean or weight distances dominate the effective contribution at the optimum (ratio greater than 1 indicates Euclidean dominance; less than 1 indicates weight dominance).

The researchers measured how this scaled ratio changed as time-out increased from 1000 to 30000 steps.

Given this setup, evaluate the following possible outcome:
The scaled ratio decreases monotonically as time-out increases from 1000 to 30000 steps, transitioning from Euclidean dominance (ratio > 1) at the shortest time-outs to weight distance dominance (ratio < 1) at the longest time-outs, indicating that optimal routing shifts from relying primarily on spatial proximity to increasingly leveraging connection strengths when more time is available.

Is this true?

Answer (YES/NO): YES